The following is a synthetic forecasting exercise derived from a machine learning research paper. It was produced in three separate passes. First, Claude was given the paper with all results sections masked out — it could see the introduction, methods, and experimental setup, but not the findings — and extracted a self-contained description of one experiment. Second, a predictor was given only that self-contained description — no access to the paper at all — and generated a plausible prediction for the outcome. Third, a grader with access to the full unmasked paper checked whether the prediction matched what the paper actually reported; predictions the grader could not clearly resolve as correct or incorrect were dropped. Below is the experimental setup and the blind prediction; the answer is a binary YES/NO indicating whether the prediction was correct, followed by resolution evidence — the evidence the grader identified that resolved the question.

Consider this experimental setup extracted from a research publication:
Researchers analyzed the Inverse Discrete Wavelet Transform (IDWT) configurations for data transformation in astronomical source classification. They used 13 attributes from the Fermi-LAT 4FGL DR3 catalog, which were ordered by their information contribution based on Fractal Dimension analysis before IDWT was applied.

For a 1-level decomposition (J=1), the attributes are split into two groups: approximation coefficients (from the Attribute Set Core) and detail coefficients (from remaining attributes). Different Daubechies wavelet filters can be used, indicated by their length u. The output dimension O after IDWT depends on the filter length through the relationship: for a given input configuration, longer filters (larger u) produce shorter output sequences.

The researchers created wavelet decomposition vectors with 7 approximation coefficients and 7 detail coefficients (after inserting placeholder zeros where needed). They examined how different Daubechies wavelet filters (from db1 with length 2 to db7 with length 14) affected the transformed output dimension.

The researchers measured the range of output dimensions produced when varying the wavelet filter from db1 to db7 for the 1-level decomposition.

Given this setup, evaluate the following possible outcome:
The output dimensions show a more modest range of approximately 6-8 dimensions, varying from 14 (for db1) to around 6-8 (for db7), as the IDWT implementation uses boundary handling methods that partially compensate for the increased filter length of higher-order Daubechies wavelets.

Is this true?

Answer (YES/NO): NO